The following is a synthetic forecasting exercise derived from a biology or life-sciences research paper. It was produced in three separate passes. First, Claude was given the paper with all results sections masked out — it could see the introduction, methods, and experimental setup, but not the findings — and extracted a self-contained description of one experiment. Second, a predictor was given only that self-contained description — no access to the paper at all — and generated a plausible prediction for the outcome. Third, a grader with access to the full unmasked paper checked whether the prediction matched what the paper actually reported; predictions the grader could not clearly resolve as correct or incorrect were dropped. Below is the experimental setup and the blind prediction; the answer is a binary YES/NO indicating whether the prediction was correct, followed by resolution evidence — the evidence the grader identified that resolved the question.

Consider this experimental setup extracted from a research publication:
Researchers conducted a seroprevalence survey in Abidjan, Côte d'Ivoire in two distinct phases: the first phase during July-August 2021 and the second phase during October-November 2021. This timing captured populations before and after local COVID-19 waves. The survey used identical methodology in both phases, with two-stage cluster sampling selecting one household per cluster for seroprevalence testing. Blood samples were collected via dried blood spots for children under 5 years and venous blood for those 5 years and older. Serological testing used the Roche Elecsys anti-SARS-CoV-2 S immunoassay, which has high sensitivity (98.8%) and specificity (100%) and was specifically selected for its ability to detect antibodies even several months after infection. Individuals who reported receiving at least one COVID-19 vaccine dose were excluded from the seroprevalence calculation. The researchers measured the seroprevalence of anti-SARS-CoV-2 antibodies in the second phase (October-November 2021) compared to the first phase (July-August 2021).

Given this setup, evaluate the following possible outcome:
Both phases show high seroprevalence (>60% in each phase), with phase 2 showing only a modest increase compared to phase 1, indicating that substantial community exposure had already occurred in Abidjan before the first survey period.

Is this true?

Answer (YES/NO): YES